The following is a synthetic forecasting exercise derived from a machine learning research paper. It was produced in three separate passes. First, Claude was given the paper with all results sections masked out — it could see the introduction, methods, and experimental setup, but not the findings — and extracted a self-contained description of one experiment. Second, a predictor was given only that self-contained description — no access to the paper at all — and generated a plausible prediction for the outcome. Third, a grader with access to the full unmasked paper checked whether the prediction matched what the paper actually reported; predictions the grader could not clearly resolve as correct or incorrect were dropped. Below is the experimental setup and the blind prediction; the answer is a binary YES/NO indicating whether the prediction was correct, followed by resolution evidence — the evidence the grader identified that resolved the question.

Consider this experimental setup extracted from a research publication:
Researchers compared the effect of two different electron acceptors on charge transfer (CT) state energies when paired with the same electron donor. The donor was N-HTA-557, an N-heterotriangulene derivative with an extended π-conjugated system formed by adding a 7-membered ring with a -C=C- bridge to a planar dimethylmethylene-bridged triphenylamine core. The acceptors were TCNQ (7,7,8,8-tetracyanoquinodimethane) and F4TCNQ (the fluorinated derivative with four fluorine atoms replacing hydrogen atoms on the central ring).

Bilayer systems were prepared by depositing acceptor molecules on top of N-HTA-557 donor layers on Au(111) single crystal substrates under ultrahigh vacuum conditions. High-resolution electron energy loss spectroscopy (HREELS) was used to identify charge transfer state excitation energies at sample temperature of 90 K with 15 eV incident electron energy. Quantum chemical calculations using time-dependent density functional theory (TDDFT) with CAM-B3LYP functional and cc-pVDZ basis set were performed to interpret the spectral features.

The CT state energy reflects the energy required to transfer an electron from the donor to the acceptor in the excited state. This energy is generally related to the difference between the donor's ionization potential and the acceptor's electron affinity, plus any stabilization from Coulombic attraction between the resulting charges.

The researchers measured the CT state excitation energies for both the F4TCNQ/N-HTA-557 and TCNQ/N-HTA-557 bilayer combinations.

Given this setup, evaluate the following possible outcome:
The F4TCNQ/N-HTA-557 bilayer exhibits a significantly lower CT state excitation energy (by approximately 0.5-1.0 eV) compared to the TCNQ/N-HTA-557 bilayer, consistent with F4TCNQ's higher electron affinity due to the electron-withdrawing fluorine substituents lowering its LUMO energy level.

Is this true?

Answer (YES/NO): NO